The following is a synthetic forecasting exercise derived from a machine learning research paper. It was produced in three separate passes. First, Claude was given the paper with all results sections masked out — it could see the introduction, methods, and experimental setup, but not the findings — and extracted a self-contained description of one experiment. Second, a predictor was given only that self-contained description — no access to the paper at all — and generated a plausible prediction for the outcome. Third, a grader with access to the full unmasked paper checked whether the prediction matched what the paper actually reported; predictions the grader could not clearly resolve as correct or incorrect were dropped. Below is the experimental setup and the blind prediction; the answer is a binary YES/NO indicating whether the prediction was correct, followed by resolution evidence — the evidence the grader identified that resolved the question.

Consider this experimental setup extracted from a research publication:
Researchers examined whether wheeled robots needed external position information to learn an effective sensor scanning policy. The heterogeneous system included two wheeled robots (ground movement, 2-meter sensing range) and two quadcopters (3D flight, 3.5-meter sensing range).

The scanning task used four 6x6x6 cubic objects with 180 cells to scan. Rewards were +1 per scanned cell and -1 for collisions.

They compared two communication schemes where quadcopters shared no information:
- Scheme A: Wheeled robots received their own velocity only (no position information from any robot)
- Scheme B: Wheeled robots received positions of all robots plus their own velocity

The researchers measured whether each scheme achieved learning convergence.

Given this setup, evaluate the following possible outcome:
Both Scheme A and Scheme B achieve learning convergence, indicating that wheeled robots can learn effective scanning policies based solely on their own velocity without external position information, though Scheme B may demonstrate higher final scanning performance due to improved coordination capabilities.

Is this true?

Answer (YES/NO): NO